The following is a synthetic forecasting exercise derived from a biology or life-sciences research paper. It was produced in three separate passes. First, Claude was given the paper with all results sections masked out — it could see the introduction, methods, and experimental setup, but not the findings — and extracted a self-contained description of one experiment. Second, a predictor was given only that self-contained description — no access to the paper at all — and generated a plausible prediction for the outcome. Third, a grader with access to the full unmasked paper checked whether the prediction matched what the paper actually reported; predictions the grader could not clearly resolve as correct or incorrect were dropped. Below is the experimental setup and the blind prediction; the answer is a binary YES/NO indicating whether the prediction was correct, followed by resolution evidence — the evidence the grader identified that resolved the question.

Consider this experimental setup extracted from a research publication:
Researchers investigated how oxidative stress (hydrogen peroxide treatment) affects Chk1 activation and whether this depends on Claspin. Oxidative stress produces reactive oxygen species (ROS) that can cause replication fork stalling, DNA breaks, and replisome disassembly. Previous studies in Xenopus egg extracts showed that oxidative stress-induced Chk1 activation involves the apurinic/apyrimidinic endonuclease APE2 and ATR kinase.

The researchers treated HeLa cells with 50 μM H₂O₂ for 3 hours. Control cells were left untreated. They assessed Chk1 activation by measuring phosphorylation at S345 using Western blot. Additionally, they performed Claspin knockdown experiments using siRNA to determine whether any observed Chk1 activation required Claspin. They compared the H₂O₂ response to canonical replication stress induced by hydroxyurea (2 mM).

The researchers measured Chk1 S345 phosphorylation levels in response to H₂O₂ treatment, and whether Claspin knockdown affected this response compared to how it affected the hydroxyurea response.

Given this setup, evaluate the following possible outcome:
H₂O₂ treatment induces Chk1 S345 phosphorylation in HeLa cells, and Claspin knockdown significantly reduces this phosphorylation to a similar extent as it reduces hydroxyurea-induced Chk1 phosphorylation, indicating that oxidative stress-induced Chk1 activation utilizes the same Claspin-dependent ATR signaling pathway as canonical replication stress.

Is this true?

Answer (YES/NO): YES